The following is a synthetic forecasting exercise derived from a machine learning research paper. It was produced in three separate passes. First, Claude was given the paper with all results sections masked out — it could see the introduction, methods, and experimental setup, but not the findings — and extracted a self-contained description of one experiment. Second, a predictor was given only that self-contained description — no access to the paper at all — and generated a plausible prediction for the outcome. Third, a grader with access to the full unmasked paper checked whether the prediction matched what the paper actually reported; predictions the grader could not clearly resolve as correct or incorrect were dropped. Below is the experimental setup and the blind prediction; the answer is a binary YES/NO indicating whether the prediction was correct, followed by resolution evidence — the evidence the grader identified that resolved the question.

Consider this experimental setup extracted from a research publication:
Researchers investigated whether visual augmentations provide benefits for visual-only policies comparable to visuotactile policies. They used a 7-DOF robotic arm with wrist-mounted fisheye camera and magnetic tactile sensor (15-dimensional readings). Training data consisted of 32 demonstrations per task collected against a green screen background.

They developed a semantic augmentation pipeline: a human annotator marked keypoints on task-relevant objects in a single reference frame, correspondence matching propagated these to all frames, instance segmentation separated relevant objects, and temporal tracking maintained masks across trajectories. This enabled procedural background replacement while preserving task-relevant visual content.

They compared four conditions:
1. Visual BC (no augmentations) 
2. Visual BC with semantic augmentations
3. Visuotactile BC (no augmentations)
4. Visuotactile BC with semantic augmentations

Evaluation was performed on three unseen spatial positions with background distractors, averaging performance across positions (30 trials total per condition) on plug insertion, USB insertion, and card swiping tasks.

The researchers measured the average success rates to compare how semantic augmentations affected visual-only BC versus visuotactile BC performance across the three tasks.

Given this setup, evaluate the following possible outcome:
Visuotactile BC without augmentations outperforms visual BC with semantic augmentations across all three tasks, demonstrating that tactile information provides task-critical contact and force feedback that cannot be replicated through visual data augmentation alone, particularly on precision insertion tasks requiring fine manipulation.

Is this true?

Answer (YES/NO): NO